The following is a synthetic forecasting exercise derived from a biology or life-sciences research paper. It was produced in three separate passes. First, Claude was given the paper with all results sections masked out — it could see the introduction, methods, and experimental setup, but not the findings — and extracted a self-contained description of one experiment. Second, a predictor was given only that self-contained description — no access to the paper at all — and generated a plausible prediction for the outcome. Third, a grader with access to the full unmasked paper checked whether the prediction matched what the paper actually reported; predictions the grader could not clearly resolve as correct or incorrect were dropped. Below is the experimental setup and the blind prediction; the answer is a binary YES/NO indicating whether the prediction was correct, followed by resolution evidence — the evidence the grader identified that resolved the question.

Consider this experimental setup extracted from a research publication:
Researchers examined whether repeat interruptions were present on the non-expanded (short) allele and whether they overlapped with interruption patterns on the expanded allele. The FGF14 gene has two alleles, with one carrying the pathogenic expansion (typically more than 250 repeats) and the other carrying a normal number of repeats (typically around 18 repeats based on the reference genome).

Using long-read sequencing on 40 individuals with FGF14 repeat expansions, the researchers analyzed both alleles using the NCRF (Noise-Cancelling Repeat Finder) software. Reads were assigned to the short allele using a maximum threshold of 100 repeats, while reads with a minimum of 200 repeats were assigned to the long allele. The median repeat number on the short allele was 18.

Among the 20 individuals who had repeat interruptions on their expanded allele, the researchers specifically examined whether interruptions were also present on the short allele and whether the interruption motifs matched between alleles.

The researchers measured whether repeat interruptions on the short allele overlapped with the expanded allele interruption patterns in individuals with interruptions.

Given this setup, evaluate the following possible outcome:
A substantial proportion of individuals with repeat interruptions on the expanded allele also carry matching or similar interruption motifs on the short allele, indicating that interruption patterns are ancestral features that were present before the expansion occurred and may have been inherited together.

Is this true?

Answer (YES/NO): NO